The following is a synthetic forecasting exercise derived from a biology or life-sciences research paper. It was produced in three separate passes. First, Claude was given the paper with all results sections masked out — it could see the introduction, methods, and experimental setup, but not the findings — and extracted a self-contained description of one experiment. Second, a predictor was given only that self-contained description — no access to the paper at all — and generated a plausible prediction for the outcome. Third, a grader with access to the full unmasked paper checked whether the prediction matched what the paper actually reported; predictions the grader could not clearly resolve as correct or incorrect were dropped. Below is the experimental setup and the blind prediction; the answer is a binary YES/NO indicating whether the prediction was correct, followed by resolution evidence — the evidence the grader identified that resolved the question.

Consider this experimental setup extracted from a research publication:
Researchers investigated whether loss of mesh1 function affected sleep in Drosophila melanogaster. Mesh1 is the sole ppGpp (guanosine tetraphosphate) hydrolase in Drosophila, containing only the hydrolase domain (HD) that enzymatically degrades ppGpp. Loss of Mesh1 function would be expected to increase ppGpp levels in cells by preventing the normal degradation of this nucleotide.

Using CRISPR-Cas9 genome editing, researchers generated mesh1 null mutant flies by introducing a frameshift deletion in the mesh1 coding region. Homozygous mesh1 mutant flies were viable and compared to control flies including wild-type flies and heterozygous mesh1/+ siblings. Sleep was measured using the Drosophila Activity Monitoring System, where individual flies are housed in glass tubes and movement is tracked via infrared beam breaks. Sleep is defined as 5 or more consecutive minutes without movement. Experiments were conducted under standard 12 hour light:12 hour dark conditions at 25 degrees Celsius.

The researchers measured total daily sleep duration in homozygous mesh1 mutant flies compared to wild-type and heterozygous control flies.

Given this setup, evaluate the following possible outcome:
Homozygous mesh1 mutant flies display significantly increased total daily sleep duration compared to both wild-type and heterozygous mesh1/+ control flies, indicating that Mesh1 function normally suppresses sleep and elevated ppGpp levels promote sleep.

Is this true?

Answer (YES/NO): NO